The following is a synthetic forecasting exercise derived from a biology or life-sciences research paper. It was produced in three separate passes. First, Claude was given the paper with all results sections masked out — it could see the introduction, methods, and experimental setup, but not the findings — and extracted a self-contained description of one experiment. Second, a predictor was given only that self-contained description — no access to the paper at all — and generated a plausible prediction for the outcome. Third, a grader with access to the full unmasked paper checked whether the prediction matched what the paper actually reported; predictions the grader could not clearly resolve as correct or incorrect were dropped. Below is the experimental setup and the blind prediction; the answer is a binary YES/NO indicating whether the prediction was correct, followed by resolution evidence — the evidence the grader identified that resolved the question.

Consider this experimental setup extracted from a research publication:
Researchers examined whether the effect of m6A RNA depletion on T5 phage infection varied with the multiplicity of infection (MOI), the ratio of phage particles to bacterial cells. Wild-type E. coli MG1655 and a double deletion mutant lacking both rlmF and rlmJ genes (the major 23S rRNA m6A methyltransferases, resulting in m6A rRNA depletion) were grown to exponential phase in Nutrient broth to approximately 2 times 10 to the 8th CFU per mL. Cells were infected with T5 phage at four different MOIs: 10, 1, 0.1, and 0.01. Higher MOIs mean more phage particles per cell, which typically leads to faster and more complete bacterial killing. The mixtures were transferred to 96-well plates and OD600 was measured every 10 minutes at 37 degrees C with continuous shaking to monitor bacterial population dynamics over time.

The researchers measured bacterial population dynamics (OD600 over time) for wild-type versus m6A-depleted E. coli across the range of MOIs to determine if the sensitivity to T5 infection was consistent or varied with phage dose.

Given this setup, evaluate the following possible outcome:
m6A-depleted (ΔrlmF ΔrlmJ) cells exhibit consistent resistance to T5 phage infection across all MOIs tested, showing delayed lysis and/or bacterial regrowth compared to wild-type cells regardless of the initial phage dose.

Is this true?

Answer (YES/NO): NO